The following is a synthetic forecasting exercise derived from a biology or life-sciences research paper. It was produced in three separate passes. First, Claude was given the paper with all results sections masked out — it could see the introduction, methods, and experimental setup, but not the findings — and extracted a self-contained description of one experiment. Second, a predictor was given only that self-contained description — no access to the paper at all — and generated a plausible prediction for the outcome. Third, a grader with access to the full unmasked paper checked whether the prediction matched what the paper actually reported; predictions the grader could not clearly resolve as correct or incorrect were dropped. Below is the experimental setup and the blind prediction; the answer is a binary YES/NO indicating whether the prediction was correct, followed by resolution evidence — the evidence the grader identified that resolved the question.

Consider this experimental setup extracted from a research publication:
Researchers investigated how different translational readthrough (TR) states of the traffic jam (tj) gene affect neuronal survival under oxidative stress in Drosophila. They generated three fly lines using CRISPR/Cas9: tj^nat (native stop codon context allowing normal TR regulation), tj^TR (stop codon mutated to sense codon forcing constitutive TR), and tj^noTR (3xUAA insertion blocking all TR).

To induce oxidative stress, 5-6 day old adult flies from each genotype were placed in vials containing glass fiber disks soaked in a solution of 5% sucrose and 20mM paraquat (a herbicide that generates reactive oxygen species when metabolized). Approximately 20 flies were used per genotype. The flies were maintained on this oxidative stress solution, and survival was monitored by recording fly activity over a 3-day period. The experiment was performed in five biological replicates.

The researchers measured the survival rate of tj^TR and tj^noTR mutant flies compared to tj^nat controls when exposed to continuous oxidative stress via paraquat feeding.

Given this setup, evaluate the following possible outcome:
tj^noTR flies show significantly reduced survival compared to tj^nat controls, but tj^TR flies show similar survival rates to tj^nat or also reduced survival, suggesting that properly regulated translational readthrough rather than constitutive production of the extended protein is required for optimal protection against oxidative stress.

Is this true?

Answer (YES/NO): NO